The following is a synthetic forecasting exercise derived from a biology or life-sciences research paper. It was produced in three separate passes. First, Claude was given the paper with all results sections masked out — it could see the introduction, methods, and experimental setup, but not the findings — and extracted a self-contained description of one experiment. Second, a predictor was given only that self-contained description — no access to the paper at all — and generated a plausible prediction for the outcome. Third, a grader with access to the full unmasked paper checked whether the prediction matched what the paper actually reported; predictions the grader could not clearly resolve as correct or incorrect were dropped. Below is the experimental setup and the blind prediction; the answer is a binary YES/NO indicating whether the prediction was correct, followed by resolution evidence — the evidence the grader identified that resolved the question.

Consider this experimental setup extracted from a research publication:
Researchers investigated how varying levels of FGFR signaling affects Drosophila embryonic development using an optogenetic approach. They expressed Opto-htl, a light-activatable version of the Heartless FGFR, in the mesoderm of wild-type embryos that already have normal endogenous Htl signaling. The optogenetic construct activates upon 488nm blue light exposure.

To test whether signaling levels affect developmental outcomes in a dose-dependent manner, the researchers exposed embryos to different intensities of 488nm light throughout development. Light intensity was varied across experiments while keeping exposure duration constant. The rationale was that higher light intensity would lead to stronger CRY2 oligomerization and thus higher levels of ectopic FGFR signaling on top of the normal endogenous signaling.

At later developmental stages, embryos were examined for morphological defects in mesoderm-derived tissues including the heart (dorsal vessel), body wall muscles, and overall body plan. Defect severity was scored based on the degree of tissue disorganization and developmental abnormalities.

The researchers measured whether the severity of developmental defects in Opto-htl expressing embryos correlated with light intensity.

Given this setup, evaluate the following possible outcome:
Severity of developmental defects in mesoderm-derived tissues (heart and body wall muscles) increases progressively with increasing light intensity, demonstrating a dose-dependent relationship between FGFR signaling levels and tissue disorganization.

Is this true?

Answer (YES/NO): YES